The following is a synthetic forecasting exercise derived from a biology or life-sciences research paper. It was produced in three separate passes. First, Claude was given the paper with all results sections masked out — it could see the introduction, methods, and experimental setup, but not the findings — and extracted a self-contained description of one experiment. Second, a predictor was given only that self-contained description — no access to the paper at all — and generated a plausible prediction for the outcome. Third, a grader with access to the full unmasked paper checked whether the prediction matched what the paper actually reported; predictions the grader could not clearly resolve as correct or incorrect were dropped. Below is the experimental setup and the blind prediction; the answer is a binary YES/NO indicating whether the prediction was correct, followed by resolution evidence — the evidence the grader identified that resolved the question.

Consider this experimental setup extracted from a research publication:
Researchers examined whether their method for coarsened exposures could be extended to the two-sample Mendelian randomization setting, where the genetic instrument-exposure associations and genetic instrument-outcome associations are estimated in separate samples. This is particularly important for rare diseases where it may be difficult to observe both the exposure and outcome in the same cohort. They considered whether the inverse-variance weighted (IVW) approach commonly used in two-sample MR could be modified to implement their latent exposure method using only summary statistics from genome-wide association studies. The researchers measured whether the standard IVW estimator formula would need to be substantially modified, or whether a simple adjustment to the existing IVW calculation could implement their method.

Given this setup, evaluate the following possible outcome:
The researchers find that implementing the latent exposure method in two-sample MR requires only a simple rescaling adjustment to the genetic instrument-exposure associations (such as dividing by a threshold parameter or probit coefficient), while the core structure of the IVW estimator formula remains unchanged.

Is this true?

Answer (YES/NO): YES